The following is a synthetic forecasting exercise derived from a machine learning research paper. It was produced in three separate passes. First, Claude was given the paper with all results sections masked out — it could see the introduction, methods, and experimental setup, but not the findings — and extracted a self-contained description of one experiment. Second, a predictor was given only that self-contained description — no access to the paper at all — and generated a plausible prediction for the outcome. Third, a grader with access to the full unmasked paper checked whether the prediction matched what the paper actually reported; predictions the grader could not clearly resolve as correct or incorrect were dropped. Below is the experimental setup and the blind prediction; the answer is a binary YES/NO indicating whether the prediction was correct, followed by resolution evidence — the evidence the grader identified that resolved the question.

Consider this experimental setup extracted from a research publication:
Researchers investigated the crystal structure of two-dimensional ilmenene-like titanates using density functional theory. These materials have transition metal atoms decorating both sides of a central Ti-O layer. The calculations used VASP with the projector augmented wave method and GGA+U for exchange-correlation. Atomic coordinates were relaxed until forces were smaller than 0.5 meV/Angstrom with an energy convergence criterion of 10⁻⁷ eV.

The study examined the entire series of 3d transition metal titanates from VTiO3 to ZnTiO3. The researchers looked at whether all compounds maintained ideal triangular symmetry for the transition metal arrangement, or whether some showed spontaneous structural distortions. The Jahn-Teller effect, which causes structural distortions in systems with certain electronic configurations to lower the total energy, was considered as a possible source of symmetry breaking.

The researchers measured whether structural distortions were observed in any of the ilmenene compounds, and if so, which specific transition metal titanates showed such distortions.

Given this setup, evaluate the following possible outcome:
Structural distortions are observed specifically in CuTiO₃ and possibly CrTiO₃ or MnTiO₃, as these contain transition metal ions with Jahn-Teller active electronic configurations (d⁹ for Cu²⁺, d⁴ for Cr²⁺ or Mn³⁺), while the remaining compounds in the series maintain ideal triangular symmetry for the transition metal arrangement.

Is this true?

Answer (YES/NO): NO